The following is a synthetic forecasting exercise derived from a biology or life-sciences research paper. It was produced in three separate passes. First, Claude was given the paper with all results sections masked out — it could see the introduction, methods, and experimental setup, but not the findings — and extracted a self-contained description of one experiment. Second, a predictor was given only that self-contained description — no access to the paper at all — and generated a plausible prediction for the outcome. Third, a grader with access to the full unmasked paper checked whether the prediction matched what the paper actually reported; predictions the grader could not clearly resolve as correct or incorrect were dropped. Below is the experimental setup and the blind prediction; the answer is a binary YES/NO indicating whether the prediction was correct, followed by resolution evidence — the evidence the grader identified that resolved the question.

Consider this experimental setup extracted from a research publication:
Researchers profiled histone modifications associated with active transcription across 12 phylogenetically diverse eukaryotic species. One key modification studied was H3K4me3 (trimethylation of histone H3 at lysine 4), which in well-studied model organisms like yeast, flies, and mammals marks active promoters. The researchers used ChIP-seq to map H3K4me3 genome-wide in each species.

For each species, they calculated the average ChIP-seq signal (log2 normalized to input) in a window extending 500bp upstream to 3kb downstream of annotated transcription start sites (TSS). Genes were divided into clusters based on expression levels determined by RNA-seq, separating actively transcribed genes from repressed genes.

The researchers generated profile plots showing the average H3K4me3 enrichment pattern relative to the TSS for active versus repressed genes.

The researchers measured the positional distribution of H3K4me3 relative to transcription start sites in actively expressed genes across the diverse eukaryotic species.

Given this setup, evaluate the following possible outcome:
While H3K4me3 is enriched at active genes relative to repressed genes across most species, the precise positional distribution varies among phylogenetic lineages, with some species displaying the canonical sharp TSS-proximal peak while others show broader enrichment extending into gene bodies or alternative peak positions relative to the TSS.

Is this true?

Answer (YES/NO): NO